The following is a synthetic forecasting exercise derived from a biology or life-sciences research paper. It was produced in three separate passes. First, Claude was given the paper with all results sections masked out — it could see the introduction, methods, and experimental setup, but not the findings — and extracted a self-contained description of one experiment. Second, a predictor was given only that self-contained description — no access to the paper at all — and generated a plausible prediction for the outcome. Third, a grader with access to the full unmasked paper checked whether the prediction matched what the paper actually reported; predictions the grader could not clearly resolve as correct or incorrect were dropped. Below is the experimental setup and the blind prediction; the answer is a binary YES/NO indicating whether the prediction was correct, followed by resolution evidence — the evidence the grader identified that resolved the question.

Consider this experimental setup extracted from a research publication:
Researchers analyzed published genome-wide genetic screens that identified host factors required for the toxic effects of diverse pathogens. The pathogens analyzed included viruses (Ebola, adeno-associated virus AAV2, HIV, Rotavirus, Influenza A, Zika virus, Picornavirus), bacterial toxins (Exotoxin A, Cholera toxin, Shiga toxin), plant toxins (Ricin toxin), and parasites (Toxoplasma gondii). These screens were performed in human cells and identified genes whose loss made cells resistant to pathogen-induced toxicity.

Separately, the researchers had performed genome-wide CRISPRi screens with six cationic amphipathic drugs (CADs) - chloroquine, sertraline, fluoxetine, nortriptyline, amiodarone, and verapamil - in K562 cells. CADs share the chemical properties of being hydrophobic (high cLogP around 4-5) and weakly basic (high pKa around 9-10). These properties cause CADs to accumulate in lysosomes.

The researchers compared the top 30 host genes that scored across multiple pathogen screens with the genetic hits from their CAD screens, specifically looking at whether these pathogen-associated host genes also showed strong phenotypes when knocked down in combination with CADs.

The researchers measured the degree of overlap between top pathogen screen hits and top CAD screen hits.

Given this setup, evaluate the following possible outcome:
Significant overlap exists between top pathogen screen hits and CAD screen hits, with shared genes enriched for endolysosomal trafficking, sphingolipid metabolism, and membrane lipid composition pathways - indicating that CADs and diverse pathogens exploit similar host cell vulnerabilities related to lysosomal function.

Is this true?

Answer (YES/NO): NO